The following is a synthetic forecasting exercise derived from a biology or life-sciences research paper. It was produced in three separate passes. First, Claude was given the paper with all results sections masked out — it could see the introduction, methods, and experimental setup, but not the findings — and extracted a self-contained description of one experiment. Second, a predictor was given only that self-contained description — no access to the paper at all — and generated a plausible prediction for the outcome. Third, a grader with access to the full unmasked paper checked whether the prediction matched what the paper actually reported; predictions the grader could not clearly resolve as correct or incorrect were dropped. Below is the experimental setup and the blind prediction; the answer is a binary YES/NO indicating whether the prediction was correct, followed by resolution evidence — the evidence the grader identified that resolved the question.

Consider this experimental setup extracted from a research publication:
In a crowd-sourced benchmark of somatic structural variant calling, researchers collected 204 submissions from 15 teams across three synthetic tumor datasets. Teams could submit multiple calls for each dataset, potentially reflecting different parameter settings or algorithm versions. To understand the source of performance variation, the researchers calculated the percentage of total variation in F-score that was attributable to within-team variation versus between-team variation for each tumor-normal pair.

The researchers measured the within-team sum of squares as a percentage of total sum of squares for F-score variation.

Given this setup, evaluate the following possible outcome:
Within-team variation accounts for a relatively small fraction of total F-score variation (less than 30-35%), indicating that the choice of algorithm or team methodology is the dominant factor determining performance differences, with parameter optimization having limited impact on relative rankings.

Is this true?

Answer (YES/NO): NO